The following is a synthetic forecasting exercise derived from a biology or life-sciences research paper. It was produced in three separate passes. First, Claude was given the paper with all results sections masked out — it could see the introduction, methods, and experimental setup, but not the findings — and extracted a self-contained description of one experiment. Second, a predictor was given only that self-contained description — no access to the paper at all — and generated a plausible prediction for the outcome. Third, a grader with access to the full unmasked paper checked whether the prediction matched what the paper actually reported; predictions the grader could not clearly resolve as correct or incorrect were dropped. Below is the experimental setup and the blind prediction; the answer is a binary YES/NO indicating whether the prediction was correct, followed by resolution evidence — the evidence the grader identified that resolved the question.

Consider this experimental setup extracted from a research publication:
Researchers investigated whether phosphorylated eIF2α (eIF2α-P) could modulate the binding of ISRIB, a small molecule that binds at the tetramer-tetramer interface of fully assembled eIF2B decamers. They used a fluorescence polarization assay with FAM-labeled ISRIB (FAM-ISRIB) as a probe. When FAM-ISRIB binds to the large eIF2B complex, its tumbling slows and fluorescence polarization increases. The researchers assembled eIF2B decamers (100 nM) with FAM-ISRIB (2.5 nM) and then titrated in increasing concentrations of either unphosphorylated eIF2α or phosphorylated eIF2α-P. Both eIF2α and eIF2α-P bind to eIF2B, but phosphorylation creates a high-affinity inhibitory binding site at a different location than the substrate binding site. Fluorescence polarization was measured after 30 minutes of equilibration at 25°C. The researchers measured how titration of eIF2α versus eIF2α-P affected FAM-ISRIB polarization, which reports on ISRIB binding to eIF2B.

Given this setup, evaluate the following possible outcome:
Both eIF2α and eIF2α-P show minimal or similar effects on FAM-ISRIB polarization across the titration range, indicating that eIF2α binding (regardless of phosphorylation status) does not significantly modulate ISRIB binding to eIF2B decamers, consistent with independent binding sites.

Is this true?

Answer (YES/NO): NO